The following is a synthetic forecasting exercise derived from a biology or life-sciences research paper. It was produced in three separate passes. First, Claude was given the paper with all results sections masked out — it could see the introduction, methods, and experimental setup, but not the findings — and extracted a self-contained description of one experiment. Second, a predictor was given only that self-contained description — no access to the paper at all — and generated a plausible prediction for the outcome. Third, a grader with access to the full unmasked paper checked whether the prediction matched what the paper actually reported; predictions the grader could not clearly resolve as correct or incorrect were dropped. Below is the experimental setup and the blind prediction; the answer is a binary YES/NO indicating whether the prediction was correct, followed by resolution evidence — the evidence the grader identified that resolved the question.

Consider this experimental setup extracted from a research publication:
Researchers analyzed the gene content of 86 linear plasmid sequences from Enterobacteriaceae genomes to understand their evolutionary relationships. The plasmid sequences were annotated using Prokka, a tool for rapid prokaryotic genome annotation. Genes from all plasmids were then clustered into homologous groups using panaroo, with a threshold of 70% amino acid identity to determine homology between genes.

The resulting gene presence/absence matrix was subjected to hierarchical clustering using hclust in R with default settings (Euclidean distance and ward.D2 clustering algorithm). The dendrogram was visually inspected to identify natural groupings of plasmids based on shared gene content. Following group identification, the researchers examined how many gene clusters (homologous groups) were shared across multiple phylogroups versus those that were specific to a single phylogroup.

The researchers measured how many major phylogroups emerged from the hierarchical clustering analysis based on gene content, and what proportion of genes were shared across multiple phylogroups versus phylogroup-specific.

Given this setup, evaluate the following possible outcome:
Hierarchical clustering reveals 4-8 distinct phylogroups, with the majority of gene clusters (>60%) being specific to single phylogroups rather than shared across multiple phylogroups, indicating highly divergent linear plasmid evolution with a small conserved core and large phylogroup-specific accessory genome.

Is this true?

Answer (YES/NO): YES